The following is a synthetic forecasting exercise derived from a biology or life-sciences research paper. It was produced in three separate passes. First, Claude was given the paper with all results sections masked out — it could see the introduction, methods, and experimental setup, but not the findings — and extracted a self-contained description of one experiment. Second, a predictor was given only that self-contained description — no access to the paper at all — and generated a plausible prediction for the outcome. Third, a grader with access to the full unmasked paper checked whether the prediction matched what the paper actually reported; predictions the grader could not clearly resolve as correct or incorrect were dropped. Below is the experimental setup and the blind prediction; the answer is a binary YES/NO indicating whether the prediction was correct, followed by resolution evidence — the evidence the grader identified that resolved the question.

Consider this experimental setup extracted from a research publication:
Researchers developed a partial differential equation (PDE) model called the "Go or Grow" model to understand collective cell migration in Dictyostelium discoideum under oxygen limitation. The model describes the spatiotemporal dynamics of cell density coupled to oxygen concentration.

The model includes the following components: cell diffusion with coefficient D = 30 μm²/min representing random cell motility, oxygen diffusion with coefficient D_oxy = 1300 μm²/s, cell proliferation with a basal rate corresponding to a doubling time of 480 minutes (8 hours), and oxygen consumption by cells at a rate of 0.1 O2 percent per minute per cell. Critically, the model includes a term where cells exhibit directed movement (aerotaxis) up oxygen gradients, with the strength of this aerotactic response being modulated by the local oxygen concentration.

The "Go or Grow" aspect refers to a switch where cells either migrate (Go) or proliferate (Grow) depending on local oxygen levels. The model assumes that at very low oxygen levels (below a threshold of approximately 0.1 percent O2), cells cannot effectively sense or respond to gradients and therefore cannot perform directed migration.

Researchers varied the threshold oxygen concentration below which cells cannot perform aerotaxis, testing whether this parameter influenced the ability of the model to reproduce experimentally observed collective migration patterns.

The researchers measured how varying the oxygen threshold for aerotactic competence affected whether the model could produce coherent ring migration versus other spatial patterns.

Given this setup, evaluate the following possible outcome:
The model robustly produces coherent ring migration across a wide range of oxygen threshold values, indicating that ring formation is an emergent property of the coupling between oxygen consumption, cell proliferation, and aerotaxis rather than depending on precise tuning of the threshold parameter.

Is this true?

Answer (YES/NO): NO